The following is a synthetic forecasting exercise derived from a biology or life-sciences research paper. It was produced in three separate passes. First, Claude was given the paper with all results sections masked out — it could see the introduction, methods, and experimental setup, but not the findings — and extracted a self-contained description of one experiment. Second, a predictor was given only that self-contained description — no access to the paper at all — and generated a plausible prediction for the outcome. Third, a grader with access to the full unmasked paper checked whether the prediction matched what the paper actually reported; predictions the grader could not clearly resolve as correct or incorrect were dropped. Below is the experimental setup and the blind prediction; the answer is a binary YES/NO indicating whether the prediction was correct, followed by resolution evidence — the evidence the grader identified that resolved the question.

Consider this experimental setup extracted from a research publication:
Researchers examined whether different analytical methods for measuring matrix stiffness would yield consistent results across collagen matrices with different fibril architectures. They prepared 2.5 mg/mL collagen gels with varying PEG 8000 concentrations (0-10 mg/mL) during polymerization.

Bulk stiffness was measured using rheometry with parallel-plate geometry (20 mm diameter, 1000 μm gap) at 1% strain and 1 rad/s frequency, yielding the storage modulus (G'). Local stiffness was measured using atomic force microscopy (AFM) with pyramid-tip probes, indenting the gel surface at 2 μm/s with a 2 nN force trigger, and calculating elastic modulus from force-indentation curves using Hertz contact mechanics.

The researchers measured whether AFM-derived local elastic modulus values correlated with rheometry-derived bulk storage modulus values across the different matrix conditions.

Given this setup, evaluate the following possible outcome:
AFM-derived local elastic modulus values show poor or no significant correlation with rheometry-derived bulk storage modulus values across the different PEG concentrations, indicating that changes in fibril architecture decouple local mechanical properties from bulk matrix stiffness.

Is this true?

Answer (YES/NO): YES